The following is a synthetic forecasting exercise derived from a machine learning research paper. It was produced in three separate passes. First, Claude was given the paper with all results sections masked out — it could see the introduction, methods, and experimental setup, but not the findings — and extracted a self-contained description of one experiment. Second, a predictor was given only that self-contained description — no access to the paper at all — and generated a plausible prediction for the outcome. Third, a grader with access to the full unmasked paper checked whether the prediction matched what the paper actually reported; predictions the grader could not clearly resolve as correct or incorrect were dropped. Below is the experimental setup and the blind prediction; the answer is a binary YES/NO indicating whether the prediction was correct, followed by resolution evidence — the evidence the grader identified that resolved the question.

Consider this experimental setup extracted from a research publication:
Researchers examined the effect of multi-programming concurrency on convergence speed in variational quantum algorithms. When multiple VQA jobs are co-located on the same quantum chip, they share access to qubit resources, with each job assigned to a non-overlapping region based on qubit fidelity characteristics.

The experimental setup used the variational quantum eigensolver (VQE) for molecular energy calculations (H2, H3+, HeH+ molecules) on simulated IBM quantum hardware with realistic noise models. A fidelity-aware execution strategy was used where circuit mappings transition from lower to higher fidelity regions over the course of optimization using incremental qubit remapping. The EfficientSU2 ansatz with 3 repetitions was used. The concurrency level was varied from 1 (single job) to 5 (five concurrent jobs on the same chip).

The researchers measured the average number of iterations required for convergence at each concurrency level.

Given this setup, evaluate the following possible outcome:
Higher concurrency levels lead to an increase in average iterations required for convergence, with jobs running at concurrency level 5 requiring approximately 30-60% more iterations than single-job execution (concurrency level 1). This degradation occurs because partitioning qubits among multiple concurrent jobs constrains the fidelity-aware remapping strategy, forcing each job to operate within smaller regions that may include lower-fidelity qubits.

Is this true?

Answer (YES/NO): NO